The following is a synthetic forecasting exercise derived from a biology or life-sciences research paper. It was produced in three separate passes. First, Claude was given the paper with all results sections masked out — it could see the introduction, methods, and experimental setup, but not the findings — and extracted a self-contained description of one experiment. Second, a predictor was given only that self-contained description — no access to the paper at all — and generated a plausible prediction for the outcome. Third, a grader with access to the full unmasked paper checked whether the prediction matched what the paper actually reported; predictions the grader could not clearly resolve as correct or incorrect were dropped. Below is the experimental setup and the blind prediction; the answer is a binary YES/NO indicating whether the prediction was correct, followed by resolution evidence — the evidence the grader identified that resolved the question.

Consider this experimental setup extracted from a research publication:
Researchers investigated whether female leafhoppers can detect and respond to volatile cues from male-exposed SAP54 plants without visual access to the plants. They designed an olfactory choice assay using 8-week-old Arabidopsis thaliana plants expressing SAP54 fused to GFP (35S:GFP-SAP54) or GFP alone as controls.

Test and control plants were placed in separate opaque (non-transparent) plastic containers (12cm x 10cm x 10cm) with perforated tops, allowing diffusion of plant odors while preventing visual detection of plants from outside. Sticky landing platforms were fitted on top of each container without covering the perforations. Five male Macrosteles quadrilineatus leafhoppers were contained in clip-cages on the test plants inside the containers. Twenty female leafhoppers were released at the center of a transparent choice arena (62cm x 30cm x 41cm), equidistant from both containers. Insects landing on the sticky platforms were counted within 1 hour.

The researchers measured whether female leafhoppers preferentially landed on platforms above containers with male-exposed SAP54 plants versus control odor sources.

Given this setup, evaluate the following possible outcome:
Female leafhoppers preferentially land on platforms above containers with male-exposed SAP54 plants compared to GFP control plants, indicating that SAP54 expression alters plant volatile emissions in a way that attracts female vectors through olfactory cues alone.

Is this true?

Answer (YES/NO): NO